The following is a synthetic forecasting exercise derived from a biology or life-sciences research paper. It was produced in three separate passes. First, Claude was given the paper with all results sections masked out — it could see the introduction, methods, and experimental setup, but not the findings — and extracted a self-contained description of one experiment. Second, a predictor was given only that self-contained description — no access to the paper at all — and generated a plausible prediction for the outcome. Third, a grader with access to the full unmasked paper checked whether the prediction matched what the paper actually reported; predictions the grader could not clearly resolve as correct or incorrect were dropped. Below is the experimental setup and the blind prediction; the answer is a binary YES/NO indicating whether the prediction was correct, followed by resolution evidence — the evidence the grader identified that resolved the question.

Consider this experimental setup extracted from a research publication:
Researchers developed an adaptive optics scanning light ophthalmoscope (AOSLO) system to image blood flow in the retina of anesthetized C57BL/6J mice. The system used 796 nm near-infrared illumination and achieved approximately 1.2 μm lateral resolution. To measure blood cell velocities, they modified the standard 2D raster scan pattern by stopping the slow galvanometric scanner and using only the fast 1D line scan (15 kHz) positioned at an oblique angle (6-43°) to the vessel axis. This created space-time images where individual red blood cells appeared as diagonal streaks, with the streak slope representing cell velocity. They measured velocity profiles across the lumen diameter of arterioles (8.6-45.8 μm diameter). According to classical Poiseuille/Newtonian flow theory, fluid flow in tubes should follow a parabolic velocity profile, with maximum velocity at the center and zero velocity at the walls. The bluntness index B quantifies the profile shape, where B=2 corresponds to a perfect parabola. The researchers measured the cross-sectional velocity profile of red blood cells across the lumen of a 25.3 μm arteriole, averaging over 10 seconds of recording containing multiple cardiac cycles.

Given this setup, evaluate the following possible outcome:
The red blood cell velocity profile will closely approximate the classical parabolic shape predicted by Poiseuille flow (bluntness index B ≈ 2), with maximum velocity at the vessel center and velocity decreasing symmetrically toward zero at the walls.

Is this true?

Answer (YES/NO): NO